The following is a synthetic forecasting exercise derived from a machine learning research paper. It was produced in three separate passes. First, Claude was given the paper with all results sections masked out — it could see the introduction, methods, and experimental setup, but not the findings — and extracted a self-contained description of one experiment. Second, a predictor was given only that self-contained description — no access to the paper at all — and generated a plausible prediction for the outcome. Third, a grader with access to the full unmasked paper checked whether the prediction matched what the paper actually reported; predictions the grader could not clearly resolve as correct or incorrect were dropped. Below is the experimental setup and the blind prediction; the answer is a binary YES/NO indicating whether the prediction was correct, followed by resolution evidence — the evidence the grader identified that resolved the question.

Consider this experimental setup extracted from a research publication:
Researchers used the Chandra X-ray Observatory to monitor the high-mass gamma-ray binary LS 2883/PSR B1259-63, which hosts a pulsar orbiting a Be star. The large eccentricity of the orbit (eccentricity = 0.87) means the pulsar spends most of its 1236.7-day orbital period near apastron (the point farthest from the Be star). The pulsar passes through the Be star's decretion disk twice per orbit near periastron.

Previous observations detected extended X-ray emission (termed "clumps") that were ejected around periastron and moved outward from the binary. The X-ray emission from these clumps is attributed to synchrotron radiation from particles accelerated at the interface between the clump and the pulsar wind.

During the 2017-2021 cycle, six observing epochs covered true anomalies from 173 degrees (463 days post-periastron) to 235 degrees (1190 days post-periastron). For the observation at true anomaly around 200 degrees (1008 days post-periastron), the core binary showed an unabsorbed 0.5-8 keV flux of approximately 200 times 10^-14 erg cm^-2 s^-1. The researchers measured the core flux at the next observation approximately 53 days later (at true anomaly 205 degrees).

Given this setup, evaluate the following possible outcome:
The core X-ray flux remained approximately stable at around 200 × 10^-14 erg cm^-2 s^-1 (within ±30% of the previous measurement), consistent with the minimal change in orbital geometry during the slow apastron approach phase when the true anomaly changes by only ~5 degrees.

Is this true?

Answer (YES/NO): NO